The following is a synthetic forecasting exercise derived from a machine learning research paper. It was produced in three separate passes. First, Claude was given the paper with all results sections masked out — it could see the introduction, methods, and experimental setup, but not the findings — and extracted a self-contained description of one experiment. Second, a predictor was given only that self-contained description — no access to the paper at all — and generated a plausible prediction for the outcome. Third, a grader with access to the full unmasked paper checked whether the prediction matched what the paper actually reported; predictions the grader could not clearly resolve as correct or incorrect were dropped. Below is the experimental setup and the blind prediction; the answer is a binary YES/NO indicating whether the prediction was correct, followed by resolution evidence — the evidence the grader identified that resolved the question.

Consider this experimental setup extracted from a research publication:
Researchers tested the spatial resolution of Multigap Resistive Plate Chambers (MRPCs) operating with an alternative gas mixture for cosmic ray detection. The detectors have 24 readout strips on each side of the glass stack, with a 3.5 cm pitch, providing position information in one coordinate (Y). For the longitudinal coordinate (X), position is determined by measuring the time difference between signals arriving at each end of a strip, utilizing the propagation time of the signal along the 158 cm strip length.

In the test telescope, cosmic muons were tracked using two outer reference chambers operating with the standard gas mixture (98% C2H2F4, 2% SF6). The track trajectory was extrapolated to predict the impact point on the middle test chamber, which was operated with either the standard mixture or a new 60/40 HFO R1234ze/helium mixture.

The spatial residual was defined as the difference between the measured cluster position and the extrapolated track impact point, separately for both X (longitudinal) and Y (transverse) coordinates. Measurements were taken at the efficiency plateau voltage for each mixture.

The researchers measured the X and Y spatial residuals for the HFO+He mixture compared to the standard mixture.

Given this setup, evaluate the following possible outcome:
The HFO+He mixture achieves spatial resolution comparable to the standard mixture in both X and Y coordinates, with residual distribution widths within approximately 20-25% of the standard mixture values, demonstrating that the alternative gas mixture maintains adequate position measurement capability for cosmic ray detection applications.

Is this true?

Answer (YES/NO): YES